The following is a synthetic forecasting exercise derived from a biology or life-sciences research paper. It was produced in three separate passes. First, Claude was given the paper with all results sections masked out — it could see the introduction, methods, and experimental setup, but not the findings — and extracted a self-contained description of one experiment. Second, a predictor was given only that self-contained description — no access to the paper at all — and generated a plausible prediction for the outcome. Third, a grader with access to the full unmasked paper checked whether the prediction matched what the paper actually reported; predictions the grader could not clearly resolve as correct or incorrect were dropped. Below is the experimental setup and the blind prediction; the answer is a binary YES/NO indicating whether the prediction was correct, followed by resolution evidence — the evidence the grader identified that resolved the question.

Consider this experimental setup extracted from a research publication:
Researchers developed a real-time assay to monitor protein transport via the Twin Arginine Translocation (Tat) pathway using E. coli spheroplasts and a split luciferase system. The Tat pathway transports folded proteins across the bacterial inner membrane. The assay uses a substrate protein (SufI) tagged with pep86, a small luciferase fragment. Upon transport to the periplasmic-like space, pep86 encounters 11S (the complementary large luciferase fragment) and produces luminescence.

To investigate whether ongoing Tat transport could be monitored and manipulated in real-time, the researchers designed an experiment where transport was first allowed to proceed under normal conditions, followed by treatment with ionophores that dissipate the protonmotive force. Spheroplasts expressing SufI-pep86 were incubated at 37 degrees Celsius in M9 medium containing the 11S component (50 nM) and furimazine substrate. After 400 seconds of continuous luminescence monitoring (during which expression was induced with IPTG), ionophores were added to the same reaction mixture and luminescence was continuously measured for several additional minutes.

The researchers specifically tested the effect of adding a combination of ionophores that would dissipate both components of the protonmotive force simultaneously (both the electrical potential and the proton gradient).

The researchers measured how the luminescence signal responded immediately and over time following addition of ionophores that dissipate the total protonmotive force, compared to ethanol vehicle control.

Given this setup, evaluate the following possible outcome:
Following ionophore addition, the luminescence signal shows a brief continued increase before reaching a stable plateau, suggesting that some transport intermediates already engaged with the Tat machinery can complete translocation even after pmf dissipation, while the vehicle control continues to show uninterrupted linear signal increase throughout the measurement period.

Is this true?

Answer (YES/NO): NO